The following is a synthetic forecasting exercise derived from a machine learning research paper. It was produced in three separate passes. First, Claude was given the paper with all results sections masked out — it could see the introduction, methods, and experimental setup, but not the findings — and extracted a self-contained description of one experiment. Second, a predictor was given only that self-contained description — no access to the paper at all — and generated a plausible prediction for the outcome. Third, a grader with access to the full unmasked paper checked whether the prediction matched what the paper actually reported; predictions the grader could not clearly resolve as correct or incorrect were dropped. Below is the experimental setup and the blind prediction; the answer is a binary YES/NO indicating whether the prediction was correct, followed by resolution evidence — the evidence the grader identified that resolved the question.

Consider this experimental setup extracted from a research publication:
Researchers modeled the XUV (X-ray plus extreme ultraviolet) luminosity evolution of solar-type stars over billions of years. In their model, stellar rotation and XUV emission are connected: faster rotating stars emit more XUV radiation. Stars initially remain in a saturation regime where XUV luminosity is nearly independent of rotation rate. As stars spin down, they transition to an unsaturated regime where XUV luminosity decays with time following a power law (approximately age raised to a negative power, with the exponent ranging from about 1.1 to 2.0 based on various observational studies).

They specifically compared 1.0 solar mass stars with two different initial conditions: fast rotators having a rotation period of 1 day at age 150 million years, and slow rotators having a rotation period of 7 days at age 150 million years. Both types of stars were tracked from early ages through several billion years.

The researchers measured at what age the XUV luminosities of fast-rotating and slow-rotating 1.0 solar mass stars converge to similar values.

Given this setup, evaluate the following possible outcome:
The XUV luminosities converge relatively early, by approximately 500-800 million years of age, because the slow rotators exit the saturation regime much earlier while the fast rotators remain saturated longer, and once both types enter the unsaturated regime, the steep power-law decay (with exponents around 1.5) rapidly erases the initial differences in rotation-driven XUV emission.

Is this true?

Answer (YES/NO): NO